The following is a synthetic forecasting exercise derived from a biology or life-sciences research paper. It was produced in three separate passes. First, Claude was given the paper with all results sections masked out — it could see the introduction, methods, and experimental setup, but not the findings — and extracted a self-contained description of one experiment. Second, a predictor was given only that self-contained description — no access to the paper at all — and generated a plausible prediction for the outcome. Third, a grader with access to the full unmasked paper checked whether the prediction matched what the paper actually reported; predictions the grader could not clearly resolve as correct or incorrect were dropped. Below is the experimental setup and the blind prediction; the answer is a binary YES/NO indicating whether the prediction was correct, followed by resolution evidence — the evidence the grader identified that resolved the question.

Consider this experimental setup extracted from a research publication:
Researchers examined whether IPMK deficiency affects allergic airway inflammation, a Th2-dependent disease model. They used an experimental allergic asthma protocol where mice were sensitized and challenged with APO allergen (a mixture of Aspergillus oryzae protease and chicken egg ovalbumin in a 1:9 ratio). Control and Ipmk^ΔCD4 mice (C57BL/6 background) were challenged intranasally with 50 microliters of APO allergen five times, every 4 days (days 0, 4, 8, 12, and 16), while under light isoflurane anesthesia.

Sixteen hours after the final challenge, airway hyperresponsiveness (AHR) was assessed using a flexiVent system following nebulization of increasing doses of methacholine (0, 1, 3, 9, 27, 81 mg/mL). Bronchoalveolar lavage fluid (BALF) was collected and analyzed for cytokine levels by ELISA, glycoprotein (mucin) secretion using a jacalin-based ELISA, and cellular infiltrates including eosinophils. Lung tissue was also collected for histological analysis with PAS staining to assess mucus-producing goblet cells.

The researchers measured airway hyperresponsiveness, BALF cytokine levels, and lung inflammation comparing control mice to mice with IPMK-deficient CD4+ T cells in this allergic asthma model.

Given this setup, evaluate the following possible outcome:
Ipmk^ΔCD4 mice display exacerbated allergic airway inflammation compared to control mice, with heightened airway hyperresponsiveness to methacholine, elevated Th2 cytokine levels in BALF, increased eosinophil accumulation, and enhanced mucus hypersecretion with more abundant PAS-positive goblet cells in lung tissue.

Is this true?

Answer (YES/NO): NO